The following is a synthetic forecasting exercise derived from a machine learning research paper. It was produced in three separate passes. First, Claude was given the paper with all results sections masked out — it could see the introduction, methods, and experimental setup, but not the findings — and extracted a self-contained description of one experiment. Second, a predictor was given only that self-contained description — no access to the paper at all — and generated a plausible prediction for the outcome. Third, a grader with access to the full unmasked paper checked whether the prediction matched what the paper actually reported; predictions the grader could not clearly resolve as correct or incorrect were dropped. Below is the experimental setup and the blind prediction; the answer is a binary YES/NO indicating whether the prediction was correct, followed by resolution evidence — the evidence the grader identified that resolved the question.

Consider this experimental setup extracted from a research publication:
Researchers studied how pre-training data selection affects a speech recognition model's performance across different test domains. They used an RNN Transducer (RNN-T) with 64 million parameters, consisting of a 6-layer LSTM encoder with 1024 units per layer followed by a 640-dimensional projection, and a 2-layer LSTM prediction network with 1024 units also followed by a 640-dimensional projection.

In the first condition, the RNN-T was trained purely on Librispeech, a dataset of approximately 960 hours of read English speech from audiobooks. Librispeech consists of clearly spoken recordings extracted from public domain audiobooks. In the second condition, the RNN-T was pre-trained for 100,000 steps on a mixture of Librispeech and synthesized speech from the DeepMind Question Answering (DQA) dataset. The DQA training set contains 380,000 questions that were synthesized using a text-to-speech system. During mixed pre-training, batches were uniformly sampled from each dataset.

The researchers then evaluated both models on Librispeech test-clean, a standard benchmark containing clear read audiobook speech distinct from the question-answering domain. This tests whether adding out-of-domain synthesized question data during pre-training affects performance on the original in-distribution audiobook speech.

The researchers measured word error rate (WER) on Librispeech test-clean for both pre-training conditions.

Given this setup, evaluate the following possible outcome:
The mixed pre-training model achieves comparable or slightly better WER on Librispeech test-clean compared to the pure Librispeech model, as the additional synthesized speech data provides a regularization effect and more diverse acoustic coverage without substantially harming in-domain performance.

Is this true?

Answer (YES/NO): YES